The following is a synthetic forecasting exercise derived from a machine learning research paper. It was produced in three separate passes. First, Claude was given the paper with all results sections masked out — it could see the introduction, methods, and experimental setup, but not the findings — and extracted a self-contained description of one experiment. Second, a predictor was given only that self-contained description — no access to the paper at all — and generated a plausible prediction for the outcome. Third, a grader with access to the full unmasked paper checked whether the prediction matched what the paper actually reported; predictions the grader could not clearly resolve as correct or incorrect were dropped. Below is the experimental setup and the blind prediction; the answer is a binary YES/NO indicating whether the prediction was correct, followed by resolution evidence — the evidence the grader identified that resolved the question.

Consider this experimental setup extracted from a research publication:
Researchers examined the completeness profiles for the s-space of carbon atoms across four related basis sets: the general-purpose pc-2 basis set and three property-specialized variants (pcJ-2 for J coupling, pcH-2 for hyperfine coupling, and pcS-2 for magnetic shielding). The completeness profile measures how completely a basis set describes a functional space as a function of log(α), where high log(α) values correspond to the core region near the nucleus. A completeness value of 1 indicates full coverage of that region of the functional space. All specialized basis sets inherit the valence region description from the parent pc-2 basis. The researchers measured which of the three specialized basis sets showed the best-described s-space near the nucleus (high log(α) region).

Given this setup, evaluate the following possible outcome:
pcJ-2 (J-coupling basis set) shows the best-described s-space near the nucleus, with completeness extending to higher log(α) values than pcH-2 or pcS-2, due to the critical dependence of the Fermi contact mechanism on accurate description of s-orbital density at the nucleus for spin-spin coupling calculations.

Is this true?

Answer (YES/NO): NO